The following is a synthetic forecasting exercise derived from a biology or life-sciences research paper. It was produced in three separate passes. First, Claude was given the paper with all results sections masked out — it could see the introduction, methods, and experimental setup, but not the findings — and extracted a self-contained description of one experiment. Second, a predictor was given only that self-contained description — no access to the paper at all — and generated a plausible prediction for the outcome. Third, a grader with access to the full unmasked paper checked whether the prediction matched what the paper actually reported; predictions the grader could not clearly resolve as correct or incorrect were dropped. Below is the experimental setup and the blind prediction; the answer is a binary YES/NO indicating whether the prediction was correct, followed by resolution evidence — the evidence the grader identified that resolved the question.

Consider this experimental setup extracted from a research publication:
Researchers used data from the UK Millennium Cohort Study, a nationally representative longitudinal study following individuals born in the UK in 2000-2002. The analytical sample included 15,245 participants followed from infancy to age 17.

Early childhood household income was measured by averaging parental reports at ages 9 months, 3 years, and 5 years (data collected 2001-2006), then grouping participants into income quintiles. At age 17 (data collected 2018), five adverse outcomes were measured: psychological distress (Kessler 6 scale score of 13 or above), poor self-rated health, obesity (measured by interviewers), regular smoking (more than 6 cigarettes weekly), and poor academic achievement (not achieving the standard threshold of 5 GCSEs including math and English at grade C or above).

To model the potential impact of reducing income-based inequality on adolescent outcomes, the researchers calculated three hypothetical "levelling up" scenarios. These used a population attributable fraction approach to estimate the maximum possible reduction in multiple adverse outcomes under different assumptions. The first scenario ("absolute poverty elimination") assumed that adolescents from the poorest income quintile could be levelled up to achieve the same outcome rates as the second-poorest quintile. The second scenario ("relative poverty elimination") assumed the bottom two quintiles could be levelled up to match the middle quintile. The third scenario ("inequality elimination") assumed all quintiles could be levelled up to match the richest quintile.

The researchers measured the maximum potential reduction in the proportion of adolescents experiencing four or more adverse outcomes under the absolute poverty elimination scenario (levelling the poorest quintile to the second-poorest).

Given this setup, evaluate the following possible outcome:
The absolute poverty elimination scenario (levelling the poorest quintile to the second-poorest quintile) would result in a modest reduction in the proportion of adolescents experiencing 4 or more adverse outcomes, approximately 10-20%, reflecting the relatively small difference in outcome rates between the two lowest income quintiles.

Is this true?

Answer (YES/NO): NO